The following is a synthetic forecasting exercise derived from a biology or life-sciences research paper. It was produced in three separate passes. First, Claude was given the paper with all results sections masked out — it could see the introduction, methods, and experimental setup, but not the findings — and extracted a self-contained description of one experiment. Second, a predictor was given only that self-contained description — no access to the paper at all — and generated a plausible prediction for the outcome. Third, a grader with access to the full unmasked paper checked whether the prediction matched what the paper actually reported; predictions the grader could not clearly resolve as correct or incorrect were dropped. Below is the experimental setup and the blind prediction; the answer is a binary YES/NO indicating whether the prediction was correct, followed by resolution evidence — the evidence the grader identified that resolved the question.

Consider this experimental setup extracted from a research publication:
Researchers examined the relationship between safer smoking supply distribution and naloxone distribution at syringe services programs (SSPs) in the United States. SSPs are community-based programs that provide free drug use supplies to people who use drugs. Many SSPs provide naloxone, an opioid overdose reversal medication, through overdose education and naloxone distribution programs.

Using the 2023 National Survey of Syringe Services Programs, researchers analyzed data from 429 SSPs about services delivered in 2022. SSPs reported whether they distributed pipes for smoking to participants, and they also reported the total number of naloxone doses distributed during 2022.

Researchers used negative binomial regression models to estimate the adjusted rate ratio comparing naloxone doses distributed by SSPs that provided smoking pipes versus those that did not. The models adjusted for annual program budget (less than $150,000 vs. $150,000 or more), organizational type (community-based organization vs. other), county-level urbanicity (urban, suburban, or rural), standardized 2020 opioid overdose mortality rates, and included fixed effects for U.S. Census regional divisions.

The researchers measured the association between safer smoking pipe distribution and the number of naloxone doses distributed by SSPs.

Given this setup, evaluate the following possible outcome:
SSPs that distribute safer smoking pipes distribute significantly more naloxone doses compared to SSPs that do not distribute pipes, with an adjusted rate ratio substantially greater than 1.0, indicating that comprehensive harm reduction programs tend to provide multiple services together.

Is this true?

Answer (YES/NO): NO